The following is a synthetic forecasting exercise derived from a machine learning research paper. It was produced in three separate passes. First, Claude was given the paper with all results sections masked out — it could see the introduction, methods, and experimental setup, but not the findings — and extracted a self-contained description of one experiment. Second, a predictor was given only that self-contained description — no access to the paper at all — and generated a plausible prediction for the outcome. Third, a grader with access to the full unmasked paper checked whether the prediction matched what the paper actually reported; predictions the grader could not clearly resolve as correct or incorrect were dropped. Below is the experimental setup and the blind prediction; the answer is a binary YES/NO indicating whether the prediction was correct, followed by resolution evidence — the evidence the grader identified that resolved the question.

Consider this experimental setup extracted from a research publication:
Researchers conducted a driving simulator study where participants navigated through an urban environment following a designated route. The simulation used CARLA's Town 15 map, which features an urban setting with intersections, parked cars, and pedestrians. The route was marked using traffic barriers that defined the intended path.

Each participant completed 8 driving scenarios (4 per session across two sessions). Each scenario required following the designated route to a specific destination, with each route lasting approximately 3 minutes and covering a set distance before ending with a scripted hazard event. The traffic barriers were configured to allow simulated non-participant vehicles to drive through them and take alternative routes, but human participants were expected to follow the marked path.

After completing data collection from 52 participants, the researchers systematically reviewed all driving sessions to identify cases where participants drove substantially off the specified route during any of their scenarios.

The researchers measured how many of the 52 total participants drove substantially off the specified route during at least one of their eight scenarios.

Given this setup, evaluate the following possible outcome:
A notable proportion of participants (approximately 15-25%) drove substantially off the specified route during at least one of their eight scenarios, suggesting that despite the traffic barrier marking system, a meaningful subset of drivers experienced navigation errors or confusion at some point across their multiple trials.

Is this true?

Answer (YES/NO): YES